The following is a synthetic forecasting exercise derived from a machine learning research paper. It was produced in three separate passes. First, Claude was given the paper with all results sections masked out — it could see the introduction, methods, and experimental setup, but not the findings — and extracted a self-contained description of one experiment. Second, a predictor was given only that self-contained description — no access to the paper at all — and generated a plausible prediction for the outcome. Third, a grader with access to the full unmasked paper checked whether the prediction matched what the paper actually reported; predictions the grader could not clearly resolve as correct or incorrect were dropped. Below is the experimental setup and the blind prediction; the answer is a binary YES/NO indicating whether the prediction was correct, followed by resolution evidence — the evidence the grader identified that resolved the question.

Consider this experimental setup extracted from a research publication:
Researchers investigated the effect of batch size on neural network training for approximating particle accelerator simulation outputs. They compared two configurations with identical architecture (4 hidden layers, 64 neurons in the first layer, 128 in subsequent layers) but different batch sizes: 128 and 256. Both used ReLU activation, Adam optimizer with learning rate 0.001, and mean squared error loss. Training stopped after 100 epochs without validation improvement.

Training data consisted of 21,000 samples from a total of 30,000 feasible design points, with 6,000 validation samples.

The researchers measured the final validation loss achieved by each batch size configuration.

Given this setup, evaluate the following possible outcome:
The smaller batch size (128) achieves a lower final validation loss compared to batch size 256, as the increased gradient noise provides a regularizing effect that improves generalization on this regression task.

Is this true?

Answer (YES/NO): YES